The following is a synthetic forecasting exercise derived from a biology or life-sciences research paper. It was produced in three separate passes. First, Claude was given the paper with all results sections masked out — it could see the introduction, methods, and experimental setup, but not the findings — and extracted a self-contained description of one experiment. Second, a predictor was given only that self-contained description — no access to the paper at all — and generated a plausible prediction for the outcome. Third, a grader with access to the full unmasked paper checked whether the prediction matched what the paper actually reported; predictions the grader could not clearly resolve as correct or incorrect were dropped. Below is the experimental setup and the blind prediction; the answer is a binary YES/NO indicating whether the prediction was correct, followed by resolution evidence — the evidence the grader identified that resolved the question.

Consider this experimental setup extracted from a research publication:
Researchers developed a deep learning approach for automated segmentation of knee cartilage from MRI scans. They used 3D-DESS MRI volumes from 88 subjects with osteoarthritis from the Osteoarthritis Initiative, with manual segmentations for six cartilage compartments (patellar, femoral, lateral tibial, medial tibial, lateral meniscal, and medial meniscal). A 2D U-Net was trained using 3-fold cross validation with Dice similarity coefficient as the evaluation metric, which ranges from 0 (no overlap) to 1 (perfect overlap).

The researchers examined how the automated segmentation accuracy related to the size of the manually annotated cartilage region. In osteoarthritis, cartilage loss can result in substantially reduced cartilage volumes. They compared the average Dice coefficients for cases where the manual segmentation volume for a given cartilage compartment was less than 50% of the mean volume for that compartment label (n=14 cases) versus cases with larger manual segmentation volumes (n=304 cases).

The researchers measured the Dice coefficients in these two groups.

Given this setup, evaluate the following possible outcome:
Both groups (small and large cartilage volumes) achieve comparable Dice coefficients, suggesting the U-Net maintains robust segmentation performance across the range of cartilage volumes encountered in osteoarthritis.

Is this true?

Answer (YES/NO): NO